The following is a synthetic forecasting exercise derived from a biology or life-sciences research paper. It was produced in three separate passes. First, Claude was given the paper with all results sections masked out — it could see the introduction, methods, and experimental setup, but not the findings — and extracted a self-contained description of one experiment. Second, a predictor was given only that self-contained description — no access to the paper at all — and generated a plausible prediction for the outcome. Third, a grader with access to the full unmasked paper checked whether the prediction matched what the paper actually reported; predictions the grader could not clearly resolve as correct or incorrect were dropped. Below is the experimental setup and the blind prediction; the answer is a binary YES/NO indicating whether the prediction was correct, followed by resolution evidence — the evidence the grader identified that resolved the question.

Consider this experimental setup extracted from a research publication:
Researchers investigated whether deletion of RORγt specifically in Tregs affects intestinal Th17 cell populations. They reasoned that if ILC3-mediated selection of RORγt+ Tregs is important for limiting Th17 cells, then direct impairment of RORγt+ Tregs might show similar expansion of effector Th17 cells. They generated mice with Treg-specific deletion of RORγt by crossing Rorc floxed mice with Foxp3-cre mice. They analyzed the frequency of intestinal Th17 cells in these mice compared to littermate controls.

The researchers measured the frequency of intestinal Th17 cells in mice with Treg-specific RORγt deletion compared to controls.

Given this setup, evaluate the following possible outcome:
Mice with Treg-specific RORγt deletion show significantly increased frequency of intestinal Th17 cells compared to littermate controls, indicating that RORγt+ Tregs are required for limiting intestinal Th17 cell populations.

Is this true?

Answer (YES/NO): NO